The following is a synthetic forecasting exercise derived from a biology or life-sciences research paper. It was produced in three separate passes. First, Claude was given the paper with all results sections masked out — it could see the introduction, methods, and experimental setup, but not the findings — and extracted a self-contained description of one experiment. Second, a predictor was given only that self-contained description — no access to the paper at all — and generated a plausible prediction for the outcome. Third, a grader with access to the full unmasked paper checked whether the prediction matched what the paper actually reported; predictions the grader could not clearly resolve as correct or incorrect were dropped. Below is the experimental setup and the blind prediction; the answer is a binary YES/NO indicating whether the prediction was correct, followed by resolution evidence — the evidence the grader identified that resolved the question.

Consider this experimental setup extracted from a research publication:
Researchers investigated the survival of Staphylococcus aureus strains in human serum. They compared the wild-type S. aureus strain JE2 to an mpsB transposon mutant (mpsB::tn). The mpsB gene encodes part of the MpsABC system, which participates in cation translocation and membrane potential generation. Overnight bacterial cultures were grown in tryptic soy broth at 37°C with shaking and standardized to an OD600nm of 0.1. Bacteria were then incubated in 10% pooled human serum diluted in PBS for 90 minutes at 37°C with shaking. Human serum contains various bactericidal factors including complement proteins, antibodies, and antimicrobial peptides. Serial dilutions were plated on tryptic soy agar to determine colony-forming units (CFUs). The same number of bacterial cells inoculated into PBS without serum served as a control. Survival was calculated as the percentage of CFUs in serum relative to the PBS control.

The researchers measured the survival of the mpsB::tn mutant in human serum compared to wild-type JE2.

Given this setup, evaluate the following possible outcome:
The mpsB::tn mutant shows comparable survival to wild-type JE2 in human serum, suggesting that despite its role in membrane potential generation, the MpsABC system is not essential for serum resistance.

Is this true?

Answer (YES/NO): NO